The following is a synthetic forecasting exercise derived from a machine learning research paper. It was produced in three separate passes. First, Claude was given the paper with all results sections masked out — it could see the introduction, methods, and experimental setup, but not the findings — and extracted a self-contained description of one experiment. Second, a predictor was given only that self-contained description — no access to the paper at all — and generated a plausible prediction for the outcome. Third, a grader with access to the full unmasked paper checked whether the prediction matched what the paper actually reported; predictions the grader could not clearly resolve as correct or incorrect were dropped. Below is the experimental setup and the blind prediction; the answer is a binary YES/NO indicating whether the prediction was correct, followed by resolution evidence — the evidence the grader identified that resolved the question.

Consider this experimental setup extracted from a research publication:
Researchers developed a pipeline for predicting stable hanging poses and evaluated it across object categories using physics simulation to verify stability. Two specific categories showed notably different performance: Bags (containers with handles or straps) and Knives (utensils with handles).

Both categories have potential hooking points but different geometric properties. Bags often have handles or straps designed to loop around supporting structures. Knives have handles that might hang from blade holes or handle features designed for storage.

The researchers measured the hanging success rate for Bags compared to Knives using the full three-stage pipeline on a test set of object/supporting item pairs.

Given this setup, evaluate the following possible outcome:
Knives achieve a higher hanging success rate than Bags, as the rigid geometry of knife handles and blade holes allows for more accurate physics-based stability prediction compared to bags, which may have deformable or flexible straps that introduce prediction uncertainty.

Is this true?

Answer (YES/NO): NO